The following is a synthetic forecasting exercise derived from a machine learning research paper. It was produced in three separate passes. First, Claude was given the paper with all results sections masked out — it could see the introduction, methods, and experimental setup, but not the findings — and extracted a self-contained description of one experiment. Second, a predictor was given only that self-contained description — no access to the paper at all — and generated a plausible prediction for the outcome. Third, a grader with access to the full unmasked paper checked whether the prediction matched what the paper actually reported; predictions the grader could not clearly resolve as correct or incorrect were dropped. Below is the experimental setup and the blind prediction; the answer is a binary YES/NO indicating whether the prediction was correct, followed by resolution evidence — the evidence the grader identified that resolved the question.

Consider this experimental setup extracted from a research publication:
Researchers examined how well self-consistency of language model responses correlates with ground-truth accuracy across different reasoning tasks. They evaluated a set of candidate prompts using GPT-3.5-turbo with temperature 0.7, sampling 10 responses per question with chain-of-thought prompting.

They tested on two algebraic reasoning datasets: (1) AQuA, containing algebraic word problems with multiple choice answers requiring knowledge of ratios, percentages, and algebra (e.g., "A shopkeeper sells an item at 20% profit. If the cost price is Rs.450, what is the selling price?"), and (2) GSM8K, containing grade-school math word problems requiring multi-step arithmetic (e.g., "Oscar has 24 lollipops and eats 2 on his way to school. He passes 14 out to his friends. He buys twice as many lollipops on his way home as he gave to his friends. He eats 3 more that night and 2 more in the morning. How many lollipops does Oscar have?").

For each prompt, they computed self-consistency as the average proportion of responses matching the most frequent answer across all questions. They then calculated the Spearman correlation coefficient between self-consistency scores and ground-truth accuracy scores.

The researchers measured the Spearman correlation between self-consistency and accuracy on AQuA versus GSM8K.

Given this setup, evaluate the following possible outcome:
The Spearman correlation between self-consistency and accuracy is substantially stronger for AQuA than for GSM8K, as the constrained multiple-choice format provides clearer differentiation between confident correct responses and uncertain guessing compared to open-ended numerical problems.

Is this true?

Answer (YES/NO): NO